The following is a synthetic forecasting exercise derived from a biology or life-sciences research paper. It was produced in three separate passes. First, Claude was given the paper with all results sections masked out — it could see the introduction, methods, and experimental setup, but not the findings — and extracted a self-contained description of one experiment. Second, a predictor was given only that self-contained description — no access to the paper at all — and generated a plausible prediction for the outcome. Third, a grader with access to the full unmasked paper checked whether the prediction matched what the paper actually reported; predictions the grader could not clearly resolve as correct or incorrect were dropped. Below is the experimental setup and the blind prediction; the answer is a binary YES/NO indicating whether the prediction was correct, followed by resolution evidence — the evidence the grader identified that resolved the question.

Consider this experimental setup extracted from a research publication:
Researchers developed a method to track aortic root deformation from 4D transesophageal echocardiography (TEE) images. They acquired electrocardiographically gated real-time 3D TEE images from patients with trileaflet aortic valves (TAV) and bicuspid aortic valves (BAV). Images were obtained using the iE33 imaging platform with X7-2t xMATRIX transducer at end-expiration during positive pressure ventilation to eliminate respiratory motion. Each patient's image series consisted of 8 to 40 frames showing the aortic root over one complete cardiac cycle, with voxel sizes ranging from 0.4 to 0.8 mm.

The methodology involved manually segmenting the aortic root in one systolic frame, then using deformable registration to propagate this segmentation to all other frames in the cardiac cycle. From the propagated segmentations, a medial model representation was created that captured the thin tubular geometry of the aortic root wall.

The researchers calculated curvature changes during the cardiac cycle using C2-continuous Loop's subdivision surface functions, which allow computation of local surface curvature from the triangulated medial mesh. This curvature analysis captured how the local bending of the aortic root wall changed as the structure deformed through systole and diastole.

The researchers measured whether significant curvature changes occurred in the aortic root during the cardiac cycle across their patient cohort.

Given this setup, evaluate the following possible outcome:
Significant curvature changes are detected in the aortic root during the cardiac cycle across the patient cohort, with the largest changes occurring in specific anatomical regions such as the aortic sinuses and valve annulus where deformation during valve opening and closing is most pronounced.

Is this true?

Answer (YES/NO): NO